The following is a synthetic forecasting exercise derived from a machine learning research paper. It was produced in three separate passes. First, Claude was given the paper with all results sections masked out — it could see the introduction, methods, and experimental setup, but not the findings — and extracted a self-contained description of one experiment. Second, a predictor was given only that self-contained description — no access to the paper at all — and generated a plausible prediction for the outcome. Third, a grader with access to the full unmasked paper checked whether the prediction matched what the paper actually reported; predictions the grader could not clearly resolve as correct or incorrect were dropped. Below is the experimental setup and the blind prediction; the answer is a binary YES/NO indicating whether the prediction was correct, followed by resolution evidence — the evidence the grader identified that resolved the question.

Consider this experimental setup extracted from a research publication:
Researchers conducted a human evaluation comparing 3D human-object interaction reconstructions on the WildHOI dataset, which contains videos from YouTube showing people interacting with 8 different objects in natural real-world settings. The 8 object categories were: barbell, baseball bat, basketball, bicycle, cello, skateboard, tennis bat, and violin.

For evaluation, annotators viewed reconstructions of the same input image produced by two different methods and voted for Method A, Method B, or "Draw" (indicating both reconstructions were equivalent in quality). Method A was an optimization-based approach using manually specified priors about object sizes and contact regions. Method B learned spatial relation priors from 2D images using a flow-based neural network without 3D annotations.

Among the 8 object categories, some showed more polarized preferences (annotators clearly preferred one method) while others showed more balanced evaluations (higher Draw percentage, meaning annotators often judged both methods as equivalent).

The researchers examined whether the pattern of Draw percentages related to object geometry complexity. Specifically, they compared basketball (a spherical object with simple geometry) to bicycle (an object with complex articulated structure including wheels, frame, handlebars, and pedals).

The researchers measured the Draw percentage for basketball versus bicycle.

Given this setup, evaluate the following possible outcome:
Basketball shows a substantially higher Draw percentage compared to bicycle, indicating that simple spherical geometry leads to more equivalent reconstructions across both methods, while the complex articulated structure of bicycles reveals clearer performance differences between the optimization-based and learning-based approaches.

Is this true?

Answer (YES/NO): YES